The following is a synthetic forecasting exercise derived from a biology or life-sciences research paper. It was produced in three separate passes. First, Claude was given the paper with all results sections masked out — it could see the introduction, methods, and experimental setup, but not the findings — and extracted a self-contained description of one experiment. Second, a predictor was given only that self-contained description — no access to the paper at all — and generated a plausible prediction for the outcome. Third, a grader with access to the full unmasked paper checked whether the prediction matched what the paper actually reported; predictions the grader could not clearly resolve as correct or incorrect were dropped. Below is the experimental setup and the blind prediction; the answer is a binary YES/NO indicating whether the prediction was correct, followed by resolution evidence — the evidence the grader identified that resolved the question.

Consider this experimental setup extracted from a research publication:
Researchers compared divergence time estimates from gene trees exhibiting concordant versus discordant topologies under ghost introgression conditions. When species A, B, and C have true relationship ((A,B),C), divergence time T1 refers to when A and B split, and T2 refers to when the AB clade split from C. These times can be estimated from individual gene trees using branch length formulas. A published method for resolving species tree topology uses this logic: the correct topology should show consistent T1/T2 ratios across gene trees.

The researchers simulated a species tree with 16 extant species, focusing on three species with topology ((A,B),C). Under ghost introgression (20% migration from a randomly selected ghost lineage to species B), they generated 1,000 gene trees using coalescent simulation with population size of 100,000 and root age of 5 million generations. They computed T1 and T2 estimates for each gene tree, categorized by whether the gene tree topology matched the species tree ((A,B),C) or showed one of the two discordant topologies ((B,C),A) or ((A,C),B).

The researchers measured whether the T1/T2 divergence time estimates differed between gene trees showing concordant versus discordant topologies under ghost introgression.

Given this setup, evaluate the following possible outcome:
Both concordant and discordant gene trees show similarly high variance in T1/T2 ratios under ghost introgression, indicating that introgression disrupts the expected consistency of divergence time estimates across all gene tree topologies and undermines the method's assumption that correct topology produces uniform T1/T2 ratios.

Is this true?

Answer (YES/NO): NO